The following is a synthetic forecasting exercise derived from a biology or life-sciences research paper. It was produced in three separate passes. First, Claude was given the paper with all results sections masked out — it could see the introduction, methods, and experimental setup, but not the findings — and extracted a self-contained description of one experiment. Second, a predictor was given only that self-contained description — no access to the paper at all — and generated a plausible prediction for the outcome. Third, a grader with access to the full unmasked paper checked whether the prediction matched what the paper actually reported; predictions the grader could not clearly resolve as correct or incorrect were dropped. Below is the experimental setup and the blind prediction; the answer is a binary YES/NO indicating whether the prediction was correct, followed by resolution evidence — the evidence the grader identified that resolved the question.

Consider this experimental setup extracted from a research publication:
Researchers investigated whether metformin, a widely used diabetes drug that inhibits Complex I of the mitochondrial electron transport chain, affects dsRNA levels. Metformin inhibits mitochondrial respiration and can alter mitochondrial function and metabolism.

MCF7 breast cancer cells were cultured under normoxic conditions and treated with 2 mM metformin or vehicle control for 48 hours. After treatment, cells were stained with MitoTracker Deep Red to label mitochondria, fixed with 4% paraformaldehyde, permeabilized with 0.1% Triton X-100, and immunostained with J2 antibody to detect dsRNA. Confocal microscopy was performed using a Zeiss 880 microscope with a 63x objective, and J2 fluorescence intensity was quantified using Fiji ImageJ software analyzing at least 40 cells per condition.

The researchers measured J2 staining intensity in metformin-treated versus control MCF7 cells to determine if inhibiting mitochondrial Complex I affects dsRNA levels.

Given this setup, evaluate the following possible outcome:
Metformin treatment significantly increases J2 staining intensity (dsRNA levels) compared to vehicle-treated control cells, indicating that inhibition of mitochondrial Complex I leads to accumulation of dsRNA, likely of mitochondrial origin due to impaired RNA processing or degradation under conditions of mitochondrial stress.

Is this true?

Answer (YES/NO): NO